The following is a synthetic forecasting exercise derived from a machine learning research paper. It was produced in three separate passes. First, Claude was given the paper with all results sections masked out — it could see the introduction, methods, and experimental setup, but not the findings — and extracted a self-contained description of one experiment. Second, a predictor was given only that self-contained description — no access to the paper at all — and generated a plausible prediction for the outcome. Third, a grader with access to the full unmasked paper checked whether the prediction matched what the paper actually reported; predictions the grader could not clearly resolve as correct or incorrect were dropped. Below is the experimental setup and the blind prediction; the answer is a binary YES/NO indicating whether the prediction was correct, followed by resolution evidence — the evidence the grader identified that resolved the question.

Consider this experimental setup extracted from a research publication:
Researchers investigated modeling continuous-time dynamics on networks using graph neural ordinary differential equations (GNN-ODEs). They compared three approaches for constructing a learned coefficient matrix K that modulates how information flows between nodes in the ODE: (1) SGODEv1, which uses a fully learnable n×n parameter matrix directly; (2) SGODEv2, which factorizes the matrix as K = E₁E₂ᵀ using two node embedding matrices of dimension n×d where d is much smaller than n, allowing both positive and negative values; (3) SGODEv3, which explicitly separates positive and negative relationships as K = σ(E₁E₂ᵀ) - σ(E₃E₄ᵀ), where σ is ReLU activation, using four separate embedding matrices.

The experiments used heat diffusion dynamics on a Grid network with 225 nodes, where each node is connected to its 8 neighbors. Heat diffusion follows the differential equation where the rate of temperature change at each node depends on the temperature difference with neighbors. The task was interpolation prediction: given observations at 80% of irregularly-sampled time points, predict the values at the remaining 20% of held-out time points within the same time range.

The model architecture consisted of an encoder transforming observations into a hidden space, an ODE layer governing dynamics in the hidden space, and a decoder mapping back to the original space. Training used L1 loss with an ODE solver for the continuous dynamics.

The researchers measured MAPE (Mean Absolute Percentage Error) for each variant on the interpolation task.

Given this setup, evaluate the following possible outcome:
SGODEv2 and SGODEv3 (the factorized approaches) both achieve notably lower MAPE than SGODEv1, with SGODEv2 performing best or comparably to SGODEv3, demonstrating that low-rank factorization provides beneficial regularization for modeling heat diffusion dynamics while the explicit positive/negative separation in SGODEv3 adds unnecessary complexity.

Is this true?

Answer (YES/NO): YES